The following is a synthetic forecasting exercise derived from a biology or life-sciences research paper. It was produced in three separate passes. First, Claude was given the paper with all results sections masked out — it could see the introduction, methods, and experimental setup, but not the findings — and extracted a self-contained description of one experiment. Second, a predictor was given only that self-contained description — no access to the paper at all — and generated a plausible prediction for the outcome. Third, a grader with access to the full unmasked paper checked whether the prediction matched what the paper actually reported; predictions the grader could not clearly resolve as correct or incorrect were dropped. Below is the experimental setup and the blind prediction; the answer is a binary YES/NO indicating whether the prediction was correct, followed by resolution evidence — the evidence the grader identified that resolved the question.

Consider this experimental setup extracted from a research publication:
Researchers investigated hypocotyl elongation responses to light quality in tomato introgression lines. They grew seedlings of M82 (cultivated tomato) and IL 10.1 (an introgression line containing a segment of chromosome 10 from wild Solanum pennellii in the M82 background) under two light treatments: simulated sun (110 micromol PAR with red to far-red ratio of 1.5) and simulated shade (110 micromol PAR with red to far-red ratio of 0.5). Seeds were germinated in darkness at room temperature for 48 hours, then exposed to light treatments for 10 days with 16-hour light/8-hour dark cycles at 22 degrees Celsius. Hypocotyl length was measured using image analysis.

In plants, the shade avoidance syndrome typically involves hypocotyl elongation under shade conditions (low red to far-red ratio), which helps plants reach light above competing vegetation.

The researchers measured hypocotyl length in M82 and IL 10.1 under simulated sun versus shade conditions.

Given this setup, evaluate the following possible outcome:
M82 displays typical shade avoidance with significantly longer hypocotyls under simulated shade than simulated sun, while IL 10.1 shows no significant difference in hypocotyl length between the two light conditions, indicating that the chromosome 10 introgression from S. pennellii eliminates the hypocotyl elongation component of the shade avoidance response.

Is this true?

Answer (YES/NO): YES